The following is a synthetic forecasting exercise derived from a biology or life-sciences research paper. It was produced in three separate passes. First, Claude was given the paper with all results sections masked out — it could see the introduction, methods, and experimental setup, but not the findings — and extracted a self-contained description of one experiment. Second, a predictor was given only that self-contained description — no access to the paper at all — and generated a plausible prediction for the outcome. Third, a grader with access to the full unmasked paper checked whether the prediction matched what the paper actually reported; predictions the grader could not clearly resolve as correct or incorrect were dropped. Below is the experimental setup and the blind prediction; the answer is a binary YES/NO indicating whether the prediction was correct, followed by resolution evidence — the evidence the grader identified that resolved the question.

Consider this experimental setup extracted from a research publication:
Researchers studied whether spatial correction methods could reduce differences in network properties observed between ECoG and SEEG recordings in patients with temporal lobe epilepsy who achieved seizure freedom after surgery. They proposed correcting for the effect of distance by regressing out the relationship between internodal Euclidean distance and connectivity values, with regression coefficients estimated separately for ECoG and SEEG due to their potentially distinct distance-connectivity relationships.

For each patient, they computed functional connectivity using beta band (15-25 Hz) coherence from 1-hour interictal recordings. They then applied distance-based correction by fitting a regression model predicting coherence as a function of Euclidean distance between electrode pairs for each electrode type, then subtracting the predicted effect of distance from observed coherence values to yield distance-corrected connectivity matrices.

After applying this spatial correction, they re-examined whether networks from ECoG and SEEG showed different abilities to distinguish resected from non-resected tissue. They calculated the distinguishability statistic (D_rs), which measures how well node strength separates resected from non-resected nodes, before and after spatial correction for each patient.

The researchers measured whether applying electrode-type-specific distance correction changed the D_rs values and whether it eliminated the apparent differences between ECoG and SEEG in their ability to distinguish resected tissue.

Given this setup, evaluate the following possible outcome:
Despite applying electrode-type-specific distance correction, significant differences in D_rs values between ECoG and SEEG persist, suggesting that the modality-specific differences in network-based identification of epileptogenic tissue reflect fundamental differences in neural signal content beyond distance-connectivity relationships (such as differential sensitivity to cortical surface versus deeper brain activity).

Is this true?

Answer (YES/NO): YES